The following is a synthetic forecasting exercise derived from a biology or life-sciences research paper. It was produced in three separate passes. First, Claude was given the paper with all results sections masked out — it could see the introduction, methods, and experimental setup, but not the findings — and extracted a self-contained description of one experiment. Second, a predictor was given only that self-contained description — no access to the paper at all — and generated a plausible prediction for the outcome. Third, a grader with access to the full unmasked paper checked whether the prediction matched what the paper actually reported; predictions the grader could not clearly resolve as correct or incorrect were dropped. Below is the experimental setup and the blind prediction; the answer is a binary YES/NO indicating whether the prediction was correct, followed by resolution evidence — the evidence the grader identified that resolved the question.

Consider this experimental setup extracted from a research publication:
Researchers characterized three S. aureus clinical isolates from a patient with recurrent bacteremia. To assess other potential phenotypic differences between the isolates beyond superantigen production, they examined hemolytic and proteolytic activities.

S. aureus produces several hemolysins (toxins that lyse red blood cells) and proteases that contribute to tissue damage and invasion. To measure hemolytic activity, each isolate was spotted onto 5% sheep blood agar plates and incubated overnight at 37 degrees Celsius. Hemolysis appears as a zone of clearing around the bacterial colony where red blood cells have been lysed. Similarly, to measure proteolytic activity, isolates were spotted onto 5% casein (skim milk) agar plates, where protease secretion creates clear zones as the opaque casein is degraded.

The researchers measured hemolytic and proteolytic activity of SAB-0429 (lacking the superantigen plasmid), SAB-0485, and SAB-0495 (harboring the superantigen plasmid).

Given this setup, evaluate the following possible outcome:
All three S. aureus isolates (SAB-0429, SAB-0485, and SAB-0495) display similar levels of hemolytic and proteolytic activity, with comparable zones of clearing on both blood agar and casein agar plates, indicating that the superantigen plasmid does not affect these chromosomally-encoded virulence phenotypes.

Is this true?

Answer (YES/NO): NO